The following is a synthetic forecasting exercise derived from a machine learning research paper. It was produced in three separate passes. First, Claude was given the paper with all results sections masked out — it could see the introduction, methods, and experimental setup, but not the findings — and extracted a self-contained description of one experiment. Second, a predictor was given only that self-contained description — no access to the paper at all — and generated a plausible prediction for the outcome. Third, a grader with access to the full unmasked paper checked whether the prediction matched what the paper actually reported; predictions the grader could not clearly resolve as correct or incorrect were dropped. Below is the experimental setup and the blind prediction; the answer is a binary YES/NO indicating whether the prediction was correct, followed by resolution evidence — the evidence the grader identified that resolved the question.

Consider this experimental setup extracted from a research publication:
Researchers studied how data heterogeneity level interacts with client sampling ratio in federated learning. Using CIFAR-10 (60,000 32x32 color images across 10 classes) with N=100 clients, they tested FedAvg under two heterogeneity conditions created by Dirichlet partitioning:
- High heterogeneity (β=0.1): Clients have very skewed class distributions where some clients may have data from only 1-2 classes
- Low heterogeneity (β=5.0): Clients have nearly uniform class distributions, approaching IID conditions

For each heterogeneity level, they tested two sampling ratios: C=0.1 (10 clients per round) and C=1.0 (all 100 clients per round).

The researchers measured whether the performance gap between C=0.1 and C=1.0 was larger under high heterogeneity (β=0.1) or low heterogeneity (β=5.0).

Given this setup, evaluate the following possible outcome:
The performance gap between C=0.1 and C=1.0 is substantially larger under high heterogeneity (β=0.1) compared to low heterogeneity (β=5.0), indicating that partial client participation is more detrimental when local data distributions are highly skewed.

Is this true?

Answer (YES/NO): YES